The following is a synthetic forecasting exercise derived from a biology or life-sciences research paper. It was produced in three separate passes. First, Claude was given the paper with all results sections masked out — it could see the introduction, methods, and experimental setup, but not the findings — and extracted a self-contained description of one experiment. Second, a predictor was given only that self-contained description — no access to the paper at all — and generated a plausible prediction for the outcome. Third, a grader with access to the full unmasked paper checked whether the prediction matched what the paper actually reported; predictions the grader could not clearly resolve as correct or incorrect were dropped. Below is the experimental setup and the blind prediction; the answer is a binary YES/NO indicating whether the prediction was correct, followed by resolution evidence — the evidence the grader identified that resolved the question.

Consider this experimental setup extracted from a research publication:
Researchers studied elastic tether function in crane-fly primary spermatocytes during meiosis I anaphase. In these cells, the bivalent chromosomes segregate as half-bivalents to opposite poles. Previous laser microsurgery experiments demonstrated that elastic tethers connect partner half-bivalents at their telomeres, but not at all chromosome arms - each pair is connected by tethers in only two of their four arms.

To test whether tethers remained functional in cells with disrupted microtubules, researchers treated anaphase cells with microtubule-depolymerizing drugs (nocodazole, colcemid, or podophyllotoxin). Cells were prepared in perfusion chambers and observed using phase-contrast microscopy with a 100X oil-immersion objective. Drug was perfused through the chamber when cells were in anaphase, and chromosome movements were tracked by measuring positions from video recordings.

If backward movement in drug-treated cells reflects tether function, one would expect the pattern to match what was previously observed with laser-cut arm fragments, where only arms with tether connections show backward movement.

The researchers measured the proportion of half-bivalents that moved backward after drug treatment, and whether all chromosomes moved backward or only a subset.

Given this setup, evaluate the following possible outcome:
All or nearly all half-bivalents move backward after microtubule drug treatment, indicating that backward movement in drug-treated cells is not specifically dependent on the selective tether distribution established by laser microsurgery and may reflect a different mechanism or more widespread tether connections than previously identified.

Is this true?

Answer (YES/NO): NO